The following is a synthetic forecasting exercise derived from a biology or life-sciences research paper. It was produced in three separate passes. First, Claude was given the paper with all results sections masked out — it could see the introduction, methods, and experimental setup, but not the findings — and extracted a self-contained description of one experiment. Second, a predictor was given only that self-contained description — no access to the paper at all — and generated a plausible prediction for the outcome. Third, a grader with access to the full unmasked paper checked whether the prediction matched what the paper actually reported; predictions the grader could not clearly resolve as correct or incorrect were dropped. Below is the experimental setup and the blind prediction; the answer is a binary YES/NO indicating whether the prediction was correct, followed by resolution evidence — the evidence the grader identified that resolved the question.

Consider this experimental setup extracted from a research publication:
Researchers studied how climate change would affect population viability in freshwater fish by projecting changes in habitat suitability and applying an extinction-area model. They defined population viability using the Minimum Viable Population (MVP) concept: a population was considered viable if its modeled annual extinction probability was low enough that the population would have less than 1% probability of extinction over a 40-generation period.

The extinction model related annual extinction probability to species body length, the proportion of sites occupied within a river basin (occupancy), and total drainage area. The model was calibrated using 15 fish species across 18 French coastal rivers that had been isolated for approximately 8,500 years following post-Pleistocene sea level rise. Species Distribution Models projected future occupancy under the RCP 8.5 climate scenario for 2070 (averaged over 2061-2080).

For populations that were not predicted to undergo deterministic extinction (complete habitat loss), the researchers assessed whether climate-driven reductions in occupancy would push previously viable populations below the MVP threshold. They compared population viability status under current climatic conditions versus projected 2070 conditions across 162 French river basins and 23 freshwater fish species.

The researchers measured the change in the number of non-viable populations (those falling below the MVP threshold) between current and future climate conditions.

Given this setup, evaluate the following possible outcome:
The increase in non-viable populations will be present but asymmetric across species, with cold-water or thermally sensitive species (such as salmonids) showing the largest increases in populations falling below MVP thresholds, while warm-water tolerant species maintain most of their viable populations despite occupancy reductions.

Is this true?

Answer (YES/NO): NO